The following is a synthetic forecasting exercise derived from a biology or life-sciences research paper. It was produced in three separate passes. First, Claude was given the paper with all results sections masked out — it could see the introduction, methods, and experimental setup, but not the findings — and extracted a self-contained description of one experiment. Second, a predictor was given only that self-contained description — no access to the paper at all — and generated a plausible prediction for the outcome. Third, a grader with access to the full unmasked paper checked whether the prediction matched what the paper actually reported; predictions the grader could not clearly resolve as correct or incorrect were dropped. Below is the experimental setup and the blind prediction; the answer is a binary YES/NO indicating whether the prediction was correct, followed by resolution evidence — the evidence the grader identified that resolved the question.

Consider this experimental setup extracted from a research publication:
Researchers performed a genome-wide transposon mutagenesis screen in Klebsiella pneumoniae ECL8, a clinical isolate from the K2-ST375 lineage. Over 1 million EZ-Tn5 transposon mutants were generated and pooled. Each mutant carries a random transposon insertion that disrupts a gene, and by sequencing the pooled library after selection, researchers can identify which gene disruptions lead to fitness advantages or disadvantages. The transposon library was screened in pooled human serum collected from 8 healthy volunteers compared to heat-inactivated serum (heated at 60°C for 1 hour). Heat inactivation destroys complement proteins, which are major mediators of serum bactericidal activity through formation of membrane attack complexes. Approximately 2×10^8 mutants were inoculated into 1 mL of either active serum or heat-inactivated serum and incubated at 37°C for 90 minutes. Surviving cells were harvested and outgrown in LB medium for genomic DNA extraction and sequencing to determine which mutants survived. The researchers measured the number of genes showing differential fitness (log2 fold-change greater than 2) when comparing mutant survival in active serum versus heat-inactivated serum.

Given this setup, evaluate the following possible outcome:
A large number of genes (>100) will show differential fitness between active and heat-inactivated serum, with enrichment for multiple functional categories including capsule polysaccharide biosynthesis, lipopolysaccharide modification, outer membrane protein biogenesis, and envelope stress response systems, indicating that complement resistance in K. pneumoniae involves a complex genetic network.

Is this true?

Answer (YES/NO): NO